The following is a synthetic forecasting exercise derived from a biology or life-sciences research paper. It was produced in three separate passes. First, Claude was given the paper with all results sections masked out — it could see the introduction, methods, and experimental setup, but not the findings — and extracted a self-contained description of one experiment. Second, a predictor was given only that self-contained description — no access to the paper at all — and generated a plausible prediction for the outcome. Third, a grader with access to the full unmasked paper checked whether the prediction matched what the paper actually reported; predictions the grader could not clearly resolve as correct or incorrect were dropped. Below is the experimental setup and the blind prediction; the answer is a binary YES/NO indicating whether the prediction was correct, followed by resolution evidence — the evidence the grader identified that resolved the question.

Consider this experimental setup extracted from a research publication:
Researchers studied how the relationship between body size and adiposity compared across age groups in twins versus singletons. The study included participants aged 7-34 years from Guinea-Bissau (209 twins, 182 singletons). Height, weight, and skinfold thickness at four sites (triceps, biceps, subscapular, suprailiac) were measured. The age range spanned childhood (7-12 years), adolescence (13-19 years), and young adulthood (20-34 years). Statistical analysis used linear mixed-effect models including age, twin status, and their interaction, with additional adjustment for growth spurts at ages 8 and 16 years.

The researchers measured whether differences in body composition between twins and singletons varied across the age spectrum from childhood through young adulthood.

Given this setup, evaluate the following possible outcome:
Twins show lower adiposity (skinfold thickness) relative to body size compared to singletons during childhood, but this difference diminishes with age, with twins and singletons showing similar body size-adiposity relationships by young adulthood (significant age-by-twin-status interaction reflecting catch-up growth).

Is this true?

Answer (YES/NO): NO